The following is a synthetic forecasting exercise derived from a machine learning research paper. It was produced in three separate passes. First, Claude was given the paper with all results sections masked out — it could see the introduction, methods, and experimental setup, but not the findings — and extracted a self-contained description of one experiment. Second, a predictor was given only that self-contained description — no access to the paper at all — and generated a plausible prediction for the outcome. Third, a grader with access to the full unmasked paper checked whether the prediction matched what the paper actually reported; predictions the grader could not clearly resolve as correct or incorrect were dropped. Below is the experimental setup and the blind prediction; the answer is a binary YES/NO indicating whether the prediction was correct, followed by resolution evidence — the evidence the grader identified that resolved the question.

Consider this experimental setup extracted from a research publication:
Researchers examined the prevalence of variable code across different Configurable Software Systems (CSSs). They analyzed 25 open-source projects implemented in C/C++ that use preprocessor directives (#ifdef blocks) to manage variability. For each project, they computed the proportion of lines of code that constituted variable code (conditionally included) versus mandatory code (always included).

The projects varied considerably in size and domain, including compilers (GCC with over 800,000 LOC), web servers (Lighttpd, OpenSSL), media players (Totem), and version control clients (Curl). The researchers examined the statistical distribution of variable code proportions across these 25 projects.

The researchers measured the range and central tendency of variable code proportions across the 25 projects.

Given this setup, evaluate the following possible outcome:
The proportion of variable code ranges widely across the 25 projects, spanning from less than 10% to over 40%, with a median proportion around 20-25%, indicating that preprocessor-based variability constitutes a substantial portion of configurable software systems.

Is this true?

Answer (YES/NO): YES